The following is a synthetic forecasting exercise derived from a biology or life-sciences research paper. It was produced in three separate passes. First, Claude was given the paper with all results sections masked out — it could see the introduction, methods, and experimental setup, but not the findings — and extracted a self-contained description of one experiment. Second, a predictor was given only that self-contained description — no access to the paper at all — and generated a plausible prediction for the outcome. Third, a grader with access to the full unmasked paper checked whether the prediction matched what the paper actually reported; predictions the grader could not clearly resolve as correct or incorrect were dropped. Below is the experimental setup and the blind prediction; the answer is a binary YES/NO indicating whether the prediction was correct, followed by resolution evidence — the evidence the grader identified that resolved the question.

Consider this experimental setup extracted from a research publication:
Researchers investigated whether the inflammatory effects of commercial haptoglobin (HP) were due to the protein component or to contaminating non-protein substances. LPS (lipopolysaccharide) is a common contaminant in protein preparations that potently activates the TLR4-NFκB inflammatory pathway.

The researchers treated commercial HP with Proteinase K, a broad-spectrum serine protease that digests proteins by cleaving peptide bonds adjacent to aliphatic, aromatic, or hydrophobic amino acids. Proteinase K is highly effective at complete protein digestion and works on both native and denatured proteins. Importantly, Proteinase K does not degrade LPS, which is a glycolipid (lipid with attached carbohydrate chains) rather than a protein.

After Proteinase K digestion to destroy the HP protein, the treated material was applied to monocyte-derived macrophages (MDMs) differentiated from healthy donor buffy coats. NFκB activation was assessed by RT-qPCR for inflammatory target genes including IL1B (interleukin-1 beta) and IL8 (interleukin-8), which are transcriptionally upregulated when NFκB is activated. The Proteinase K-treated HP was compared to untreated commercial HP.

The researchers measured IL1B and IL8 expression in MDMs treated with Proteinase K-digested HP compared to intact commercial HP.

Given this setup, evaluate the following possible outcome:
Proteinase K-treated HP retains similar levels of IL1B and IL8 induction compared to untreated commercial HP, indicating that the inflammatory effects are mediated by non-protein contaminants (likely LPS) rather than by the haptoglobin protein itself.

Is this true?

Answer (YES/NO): YES